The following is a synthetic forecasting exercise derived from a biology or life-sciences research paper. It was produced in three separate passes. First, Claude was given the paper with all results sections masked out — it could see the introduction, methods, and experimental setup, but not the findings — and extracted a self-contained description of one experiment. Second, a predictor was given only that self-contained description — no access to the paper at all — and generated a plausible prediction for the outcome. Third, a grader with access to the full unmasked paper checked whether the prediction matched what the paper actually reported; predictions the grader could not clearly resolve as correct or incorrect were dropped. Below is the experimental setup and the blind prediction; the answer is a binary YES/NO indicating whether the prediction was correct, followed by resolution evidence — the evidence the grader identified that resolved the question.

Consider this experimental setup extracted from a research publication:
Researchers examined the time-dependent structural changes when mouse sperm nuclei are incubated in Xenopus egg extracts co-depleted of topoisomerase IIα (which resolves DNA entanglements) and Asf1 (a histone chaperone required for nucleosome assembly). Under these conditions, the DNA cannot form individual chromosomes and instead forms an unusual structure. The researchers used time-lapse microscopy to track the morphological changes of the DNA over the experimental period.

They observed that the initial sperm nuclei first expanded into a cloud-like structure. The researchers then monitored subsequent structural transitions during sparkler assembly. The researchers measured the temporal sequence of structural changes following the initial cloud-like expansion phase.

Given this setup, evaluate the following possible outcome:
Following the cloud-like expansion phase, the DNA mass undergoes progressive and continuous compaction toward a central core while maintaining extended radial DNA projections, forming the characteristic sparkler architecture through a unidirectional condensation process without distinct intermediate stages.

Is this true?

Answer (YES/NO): NO